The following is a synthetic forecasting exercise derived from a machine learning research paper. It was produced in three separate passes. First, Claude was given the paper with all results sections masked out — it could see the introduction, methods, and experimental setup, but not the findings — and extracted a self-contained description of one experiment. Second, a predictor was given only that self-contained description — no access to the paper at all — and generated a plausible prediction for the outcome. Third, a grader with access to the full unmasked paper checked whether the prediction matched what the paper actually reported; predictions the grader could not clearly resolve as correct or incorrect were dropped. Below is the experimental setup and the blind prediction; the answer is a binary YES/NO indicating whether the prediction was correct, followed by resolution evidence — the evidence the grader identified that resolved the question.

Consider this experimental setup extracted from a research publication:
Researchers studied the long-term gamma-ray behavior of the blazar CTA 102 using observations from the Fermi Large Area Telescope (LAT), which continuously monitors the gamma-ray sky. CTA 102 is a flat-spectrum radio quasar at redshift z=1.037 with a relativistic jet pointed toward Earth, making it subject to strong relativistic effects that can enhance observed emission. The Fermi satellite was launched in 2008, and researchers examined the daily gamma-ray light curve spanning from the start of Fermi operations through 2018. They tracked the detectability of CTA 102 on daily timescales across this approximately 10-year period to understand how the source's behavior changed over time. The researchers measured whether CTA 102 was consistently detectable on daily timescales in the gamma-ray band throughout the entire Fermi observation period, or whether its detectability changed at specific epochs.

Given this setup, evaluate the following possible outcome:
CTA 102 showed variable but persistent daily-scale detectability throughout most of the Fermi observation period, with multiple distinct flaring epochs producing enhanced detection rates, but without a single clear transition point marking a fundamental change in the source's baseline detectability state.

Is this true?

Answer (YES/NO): NO